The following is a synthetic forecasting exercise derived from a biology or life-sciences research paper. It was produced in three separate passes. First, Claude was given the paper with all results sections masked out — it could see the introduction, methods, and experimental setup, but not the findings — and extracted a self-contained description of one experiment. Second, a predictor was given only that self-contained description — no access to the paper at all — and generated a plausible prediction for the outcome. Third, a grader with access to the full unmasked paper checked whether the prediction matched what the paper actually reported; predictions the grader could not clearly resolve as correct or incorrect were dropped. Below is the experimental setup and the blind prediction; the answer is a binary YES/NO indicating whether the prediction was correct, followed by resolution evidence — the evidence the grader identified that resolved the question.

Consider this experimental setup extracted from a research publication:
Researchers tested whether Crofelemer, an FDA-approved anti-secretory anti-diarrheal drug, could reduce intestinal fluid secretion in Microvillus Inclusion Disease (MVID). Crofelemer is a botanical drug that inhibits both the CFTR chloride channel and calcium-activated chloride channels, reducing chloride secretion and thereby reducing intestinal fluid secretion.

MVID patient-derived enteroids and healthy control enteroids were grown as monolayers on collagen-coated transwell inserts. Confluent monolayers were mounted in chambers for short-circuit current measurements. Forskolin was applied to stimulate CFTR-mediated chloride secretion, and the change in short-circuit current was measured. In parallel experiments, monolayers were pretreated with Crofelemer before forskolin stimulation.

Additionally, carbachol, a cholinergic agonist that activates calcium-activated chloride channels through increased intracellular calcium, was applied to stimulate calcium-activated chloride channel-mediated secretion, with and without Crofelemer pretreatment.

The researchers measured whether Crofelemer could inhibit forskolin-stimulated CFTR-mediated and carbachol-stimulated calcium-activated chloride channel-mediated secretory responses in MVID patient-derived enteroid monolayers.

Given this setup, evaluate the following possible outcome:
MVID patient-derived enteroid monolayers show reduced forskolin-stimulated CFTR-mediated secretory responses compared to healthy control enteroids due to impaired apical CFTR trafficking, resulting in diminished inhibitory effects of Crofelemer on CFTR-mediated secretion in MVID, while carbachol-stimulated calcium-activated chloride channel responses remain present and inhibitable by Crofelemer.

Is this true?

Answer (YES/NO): NO